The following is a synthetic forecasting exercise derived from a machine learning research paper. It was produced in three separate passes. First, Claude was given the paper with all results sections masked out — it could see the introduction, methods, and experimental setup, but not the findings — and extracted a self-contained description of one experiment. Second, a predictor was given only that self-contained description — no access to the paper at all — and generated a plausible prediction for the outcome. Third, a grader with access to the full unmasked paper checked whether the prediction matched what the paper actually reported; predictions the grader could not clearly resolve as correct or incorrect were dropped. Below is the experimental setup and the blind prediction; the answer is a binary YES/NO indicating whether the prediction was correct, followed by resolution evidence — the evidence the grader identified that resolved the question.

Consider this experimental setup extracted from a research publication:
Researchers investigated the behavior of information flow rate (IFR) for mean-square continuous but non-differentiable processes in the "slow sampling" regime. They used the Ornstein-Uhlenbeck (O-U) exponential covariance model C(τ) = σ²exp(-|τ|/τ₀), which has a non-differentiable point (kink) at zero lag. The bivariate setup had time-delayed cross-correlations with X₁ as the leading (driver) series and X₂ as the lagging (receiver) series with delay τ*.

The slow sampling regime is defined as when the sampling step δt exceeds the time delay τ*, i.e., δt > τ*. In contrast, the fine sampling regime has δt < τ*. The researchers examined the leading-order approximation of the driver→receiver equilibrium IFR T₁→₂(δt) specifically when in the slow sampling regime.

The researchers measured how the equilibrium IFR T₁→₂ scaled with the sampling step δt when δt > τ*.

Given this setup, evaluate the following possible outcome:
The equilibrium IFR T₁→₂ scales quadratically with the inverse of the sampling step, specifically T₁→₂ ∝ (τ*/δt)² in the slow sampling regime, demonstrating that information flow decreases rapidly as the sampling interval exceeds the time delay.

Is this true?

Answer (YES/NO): NO